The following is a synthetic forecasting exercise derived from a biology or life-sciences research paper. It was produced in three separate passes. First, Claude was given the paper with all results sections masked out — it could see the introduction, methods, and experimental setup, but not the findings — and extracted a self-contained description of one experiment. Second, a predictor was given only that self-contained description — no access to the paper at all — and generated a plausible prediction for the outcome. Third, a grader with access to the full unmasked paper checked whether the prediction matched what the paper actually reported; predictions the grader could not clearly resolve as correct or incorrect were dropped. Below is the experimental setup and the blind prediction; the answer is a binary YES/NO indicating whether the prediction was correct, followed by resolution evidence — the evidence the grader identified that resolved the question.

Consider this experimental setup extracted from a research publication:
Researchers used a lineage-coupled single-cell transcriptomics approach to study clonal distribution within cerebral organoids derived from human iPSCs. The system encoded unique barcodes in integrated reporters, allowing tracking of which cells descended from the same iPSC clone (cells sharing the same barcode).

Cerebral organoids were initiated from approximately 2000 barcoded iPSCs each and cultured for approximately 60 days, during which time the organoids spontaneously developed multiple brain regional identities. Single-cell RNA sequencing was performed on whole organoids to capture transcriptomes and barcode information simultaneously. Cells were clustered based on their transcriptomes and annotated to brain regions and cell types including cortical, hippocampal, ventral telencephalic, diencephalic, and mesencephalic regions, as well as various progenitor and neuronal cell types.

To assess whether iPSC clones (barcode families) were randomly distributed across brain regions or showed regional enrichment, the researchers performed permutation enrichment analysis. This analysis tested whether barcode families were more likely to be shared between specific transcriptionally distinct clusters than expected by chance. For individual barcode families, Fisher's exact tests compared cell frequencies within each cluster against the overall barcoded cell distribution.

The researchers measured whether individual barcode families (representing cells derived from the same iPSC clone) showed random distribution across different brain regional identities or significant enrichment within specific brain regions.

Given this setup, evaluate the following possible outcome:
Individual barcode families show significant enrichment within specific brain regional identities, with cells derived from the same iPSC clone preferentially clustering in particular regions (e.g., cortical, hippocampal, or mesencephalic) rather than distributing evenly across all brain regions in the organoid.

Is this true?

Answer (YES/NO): YES